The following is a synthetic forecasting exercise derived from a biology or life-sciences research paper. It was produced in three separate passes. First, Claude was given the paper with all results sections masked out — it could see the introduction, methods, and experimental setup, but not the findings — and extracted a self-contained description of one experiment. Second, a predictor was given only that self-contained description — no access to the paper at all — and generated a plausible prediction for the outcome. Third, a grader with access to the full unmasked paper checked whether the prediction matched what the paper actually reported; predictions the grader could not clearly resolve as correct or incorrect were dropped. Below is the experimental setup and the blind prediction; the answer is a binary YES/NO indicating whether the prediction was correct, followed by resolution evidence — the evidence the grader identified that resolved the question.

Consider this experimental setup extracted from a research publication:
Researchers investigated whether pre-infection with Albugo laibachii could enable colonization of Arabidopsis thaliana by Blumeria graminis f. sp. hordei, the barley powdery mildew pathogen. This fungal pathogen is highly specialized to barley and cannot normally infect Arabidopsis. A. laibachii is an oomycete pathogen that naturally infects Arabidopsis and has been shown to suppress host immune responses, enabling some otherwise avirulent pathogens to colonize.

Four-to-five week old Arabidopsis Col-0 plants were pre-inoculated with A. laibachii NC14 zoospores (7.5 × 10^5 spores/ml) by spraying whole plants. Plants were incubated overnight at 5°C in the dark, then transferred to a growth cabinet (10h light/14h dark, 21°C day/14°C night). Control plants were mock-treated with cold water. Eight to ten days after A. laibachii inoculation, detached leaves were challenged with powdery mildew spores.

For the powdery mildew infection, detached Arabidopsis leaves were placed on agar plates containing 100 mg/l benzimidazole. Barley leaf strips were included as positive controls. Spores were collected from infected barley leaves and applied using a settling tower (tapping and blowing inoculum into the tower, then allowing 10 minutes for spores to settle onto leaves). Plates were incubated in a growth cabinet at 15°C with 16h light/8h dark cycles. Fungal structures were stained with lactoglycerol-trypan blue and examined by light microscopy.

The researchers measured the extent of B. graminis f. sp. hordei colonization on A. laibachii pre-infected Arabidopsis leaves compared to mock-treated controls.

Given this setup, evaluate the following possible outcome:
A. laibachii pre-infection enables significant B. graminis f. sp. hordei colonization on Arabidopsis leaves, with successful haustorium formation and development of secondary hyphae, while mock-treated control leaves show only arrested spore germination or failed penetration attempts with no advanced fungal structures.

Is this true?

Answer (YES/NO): NO